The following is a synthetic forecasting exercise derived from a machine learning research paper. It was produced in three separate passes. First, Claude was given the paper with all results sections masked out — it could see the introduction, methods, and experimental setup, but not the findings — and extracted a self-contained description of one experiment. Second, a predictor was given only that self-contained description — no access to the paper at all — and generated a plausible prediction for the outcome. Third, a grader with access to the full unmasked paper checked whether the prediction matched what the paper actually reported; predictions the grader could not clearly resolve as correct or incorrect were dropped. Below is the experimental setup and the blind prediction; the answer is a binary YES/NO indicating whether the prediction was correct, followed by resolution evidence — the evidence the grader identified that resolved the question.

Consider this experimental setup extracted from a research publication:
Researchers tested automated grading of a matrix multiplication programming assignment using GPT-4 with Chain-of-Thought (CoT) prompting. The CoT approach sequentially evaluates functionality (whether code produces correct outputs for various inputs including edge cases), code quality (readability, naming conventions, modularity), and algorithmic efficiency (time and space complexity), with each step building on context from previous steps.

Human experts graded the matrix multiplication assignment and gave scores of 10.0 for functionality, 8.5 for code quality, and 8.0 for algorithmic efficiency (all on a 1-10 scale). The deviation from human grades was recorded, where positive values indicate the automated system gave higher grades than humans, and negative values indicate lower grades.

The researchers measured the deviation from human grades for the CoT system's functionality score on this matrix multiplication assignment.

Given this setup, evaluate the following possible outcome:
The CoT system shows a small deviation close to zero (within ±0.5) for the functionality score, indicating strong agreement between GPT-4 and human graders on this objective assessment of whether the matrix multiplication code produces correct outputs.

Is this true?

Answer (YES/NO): NO